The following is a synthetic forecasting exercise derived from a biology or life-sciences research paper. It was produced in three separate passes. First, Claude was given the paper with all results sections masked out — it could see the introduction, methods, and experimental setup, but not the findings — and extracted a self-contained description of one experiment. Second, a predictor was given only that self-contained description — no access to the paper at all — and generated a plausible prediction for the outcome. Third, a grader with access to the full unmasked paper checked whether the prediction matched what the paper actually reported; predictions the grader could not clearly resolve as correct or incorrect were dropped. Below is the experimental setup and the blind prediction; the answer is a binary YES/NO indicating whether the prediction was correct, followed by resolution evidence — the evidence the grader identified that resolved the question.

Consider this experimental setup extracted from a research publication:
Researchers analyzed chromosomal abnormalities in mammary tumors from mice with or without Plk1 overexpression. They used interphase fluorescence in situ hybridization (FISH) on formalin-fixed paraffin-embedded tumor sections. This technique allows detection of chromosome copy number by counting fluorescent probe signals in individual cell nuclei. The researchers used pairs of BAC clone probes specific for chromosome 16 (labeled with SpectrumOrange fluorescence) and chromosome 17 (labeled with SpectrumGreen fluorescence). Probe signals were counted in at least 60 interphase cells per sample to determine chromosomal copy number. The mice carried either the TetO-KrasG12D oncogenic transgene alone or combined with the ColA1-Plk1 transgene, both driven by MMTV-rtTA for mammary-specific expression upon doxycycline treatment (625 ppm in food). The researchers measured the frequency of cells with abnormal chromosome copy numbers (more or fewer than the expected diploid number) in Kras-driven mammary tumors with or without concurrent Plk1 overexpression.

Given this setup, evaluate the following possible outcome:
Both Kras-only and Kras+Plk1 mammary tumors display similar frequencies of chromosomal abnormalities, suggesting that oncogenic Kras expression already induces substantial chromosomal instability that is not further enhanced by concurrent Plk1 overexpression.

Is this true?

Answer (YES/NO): NO